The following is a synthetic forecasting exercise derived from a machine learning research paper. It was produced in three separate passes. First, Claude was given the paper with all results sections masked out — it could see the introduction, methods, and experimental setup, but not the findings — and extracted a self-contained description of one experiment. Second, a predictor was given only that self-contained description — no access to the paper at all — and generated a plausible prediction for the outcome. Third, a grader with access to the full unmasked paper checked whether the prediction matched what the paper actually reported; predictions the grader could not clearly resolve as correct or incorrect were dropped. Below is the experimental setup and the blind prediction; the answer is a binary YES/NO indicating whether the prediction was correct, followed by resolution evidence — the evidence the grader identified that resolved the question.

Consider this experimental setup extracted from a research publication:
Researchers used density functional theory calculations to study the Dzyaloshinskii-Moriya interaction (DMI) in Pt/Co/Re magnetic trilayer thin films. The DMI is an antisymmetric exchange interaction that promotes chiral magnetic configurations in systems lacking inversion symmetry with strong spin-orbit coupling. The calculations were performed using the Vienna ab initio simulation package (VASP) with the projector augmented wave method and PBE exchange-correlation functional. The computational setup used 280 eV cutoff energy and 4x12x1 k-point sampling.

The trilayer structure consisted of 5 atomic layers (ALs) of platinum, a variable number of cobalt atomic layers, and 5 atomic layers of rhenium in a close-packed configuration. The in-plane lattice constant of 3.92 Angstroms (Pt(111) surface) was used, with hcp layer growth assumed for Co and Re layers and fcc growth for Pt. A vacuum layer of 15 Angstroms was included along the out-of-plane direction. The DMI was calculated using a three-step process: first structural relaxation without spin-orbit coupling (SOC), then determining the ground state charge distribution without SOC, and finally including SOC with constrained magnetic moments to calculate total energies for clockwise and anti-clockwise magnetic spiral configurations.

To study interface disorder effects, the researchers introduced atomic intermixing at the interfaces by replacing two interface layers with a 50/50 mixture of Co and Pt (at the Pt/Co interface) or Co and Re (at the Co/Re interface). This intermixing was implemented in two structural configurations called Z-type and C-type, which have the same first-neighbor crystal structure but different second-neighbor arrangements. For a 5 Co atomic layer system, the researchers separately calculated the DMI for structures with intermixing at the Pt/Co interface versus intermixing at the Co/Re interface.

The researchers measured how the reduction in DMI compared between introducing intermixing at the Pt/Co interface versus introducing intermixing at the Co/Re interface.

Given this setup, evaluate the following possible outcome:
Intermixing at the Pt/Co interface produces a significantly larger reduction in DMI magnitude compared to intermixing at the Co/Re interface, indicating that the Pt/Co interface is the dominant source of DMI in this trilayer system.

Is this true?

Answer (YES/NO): YES